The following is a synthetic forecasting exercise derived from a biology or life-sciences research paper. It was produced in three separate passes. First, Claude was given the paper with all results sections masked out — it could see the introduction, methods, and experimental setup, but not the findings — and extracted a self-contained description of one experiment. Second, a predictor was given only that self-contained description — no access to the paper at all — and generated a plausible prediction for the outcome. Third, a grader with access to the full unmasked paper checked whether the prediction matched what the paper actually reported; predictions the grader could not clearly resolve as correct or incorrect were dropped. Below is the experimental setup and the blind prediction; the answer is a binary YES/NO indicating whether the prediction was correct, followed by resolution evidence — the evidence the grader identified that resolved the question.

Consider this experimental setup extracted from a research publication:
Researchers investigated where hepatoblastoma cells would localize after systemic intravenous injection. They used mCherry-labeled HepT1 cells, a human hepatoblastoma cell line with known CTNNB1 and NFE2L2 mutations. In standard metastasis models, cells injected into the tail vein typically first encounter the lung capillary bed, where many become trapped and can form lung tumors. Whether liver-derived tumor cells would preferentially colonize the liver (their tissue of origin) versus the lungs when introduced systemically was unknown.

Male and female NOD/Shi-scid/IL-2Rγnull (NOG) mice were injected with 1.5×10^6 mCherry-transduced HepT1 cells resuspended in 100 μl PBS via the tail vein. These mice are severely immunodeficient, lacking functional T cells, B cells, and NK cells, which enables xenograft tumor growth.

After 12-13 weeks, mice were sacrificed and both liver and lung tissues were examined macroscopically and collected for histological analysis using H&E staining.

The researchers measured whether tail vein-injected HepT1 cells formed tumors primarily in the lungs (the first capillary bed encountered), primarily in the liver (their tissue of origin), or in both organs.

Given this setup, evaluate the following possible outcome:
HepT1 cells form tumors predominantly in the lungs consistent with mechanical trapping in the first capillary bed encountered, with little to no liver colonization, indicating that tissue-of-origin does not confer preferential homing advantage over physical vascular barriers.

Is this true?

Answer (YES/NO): NO